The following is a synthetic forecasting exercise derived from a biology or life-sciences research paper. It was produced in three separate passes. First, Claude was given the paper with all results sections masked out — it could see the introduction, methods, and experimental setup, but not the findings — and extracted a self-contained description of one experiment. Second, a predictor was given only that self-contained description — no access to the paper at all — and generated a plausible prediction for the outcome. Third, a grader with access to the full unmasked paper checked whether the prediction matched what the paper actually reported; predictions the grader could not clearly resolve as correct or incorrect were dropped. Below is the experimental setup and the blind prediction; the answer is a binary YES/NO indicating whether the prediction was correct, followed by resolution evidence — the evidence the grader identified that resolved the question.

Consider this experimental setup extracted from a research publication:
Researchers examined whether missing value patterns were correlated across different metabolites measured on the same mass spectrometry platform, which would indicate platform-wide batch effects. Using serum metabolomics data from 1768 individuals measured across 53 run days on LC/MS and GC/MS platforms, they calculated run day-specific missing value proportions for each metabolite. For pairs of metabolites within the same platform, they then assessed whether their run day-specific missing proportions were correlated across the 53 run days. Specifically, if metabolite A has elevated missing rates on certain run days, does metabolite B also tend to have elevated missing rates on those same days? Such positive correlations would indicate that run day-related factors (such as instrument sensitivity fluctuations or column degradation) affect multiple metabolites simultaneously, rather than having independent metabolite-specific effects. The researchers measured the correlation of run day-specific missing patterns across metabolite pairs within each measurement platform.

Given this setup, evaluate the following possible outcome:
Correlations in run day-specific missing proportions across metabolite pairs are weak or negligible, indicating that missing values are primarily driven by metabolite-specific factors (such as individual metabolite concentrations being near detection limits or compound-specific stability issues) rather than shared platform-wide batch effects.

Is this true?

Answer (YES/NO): NO